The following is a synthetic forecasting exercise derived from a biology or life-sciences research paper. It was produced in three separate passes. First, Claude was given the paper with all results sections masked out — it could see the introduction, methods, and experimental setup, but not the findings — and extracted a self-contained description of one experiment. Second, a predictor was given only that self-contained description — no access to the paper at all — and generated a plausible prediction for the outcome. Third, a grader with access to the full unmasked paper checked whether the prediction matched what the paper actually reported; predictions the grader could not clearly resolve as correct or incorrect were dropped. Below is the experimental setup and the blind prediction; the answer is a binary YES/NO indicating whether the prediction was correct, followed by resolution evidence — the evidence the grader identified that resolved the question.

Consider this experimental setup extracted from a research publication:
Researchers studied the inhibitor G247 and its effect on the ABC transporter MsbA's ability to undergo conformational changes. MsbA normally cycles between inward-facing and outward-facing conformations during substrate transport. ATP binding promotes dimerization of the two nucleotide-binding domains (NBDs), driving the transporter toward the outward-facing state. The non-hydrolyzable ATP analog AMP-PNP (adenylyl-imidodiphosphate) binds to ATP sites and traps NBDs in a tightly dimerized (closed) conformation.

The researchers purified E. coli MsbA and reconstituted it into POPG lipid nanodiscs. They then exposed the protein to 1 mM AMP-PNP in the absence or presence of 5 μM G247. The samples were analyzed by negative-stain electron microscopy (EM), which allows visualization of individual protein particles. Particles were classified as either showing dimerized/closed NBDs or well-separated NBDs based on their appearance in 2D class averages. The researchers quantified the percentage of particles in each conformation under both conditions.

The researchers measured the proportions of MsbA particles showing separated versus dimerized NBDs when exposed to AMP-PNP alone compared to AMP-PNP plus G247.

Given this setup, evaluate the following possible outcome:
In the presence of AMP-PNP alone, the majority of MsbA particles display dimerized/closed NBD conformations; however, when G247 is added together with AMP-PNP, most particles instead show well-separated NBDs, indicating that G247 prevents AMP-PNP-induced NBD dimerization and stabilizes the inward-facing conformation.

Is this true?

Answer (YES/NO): YES